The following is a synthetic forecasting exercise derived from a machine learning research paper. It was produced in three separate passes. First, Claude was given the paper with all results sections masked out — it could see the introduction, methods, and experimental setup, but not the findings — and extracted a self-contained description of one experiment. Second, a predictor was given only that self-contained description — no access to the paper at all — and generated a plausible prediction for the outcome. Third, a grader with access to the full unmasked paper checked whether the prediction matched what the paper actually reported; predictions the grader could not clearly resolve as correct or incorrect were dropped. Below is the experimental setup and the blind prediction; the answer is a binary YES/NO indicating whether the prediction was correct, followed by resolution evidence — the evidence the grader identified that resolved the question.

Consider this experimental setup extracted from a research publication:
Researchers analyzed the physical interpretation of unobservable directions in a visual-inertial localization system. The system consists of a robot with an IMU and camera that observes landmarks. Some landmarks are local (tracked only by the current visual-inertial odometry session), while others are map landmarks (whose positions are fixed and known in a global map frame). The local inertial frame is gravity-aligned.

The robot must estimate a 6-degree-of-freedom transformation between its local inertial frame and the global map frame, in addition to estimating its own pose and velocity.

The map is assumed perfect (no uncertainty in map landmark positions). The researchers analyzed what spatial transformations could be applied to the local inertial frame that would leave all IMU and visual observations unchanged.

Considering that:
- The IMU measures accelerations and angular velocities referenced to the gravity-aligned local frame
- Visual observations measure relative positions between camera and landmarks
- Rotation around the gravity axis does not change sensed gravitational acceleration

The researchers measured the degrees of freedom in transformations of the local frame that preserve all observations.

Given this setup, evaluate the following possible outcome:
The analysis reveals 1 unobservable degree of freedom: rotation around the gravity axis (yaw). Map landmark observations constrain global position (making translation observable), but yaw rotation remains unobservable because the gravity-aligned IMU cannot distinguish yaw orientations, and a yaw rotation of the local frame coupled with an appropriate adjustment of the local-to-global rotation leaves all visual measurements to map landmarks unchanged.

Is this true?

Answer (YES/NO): NO